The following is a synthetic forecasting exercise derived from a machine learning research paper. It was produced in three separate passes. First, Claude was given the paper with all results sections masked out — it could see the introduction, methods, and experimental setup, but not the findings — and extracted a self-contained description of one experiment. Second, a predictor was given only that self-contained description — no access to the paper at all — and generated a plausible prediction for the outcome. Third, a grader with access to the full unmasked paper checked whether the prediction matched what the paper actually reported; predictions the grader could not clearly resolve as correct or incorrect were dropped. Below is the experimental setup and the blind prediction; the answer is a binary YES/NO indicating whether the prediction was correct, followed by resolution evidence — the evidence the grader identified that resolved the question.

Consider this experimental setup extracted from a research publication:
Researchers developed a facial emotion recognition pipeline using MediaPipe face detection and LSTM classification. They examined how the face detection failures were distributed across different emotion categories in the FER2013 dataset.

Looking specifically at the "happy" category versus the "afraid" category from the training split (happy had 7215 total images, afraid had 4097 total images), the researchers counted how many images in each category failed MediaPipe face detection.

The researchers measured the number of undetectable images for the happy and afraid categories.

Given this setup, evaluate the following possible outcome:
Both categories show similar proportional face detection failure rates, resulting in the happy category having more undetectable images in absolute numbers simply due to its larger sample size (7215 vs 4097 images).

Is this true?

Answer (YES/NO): NO